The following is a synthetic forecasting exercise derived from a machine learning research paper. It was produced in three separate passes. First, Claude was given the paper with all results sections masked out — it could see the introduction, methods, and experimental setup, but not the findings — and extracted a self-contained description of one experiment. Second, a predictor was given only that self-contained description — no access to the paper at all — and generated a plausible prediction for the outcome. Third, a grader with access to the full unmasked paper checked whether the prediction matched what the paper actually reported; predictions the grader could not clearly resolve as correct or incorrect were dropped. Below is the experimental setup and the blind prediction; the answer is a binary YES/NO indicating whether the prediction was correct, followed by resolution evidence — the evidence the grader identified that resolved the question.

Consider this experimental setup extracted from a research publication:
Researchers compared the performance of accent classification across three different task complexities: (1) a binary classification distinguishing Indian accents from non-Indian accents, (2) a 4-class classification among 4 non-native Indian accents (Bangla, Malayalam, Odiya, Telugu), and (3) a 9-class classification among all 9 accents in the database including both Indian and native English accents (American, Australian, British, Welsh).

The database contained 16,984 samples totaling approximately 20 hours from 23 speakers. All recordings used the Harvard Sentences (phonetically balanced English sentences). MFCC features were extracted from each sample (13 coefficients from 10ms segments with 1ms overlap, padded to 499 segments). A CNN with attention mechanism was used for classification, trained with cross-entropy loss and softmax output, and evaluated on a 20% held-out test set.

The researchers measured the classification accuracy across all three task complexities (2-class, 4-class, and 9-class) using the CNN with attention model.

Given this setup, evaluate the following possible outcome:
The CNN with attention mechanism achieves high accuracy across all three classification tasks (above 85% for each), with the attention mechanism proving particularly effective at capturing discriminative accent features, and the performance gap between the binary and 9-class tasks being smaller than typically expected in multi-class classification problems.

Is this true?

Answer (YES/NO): YES